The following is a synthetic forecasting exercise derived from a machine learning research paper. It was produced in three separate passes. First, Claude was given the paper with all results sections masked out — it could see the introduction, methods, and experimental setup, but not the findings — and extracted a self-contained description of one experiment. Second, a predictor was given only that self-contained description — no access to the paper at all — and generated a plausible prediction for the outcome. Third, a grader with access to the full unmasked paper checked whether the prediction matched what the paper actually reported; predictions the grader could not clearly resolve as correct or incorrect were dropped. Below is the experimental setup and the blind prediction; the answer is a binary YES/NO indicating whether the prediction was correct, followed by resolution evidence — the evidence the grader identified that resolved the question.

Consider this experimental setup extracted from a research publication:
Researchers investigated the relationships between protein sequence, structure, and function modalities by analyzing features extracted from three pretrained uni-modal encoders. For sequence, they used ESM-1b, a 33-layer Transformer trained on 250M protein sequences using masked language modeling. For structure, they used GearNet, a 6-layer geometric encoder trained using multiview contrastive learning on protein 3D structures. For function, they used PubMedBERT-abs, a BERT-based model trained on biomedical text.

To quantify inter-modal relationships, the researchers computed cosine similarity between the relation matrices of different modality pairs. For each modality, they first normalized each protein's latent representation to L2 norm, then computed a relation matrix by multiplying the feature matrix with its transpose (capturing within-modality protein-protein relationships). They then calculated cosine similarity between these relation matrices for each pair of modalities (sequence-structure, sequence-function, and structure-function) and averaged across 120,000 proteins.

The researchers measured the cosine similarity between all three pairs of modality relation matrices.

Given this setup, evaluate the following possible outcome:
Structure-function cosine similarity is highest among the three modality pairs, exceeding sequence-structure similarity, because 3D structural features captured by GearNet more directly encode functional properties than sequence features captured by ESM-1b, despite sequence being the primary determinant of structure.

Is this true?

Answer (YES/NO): YES